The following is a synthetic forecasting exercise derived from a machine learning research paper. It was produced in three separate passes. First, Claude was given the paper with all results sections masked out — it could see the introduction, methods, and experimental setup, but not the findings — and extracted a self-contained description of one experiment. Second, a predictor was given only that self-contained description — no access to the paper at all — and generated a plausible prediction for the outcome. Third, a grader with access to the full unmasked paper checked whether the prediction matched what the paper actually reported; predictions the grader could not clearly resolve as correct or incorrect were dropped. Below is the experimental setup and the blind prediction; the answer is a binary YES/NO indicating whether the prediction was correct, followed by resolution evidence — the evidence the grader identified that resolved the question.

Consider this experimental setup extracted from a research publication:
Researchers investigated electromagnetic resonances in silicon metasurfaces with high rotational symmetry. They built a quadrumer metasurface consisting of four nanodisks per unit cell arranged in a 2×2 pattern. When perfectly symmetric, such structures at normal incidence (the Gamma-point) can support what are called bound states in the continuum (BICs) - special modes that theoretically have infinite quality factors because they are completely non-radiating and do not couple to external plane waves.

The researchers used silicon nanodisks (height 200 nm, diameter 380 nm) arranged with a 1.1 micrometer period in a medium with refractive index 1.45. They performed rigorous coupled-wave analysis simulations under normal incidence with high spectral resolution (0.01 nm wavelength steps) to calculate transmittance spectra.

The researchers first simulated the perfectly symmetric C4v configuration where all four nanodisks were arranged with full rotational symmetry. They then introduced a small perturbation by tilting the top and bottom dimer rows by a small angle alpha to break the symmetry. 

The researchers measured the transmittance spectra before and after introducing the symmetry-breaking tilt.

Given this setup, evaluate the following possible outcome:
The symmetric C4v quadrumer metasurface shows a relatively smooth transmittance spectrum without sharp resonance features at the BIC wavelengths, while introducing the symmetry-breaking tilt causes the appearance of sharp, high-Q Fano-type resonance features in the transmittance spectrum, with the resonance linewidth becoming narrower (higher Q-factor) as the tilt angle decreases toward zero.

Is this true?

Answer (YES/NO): YES